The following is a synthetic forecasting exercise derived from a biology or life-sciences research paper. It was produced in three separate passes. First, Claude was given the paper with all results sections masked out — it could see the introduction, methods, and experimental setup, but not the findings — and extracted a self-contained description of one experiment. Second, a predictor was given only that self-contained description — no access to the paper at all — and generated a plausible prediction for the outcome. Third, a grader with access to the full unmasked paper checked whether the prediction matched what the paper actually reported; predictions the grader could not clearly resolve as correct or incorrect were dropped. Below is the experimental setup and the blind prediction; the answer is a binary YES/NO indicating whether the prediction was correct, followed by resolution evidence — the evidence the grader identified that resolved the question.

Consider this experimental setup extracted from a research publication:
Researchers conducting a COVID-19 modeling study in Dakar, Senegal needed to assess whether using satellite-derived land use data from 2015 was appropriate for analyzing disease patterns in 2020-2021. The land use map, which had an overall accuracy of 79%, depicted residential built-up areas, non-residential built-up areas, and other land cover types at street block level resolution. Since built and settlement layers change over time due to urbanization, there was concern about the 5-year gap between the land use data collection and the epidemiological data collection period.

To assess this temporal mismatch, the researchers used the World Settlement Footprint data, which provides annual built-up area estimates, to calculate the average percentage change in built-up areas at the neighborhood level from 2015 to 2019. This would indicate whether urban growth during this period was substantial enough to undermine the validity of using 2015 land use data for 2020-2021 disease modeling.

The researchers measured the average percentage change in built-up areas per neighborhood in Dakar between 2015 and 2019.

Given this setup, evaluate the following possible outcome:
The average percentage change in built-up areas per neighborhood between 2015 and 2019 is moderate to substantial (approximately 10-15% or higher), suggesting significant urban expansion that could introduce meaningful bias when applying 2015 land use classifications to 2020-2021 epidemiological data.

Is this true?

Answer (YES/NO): NO